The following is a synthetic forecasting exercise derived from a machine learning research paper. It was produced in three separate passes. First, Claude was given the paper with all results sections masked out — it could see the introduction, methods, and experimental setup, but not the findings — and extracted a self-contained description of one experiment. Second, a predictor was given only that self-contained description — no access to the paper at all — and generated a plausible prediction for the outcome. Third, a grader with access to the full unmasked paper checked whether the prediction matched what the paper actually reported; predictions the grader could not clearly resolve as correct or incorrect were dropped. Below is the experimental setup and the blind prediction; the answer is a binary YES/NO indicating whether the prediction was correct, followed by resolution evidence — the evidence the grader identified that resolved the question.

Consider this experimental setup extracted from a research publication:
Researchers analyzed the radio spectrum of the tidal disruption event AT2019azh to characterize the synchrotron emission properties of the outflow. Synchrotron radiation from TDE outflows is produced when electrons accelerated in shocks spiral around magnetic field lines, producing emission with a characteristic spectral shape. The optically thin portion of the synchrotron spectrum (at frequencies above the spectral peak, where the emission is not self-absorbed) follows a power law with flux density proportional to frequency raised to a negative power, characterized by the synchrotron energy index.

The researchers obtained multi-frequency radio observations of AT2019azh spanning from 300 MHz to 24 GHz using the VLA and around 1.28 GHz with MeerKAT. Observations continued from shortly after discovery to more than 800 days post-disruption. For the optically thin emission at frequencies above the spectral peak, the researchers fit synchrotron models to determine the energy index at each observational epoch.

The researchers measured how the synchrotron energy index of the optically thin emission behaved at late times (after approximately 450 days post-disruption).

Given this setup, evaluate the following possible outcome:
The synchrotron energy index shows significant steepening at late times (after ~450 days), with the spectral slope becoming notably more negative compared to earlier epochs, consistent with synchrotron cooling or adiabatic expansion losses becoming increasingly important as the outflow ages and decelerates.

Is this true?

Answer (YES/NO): NO